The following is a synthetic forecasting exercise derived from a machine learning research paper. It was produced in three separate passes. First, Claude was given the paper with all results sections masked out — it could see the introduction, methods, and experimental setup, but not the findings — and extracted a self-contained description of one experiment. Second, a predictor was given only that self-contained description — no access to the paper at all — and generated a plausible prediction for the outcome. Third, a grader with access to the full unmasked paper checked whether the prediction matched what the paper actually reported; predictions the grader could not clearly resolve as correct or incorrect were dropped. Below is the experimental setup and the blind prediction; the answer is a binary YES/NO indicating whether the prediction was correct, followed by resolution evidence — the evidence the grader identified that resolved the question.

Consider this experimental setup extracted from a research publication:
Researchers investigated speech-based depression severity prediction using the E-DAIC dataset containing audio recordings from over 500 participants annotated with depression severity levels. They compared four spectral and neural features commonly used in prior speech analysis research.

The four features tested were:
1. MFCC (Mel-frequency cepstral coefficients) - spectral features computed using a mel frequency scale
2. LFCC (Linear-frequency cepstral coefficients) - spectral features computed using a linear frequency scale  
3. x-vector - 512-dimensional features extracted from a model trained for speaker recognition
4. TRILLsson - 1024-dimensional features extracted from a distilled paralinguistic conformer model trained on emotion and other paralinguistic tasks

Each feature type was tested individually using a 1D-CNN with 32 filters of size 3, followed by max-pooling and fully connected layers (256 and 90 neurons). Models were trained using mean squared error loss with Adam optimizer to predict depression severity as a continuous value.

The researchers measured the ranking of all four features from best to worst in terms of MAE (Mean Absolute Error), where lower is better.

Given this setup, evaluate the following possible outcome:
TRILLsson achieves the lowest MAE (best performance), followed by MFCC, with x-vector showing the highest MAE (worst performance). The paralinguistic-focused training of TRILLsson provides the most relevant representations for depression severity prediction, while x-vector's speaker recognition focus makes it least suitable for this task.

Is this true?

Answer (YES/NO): NO